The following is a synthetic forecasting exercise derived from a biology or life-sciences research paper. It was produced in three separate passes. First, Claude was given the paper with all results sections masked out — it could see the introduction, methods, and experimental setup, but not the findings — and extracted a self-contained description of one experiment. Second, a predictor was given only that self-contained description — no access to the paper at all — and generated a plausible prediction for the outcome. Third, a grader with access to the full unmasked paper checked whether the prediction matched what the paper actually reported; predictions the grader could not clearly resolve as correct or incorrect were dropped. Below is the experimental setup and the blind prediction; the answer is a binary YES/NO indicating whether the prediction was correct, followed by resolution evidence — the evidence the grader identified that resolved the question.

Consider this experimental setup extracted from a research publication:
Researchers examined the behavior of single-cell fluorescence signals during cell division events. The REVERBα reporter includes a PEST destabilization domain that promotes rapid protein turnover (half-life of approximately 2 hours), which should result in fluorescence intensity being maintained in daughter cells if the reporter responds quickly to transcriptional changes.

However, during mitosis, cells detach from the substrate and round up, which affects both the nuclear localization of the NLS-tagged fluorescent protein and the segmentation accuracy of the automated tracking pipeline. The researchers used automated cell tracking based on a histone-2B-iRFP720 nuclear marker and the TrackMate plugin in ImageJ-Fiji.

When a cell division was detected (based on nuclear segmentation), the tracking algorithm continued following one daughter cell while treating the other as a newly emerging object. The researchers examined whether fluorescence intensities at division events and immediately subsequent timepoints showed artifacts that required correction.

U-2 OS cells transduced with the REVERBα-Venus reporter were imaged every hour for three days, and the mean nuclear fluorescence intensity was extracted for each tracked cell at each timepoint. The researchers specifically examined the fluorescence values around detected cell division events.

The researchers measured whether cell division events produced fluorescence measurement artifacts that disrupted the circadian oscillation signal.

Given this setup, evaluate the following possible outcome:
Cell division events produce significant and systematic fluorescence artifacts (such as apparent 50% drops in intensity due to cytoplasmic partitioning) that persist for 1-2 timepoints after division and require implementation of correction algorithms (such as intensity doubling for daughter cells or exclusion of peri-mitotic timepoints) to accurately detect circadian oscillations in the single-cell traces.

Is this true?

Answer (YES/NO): NO